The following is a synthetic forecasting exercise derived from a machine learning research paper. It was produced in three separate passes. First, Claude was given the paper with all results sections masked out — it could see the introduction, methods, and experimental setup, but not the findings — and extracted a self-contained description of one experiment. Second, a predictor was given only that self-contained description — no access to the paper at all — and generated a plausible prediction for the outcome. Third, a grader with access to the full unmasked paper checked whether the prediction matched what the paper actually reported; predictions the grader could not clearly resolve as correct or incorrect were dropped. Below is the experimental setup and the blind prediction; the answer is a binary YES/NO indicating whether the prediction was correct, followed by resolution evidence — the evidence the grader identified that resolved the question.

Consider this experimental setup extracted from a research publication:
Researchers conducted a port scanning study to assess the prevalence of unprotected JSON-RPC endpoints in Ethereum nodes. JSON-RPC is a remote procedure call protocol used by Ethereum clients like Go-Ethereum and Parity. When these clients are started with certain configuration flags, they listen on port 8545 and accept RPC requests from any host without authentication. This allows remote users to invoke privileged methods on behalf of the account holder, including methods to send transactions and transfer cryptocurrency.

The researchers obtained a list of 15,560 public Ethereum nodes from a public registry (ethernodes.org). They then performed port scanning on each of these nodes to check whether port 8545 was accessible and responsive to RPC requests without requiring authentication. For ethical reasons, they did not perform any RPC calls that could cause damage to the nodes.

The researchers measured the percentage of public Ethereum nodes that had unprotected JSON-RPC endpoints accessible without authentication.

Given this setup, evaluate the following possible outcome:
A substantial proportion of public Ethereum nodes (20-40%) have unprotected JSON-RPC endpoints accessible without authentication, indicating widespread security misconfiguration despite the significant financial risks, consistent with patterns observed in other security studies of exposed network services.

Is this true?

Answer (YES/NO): NO